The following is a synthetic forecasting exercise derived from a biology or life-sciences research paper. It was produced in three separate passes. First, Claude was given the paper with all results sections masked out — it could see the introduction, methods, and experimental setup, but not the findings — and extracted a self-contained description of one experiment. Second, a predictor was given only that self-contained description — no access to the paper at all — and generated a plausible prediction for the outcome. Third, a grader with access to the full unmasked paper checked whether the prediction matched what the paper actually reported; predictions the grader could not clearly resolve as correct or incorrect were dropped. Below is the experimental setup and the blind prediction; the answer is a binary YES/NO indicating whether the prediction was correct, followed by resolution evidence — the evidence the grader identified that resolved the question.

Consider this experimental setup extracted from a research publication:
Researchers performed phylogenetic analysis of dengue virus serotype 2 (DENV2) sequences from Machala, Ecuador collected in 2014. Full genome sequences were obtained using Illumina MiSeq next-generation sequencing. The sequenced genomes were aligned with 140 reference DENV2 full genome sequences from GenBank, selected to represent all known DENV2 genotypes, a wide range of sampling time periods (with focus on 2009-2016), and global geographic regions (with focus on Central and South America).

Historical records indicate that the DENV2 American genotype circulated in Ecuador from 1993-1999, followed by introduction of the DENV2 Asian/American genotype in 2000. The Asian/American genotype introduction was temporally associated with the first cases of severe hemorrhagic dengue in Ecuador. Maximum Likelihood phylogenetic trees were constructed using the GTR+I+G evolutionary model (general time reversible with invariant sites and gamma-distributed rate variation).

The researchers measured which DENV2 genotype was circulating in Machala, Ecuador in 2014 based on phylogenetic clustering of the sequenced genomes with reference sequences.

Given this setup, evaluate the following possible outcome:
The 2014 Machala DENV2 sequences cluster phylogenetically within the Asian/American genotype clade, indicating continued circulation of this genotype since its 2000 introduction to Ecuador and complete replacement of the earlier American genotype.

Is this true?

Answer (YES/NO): YES